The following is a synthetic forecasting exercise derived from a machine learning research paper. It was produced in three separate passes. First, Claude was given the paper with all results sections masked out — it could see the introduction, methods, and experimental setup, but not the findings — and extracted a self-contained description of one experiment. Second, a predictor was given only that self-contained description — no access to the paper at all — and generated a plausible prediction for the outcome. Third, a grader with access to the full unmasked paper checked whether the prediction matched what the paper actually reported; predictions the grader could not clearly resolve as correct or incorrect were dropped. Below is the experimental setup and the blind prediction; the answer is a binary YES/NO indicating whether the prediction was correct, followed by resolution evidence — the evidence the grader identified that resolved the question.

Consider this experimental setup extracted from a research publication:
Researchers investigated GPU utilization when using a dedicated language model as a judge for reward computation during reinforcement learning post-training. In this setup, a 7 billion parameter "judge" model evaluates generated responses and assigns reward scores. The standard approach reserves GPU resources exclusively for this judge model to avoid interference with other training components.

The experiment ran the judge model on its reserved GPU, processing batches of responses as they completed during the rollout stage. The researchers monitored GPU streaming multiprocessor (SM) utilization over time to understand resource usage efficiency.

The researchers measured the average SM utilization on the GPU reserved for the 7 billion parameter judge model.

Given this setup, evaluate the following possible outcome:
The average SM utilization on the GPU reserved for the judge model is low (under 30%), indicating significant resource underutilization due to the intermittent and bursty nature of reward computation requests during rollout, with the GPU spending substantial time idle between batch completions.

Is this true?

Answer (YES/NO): YES